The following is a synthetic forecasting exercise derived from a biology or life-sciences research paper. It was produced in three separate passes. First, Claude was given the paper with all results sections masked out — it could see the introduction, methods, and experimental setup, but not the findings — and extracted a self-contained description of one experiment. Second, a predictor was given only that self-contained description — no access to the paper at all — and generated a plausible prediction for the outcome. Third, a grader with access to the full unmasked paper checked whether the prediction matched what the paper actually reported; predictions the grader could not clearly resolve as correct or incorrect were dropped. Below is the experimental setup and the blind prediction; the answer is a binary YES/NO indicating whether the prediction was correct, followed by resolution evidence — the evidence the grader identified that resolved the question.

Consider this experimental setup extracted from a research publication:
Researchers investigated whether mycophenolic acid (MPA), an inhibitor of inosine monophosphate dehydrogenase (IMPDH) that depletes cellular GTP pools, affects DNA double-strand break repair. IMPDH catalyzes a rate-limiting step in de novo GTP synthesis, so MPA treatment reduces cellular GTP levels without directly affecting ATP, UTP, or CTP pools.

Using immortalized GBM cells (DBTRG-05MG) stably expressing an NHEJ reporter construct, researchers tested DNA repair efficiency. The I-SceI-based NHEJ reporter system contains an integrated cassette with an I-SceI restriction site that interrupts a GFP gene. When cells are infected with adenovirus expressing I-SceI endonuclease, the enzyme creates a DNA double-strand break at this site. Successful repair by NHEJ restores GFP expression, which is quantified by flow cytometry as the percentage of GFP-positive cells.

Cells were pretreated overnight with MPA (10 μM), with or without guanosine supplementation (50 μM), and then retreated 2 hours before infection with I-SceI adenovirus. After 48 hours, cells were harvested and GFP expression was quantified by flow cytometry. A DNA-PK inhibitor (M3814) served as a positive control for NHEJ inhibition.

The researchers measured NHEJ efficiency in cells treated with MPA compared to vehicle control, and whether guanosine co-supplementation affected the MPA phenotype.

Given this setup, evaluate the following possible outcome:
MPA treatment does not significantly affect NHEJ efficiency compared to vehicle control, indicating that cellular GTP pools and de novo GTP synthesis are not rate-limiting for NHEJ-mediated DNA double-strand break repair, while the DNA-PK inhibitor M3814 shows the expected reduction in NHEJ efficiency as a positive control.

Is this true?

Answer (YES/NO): NO